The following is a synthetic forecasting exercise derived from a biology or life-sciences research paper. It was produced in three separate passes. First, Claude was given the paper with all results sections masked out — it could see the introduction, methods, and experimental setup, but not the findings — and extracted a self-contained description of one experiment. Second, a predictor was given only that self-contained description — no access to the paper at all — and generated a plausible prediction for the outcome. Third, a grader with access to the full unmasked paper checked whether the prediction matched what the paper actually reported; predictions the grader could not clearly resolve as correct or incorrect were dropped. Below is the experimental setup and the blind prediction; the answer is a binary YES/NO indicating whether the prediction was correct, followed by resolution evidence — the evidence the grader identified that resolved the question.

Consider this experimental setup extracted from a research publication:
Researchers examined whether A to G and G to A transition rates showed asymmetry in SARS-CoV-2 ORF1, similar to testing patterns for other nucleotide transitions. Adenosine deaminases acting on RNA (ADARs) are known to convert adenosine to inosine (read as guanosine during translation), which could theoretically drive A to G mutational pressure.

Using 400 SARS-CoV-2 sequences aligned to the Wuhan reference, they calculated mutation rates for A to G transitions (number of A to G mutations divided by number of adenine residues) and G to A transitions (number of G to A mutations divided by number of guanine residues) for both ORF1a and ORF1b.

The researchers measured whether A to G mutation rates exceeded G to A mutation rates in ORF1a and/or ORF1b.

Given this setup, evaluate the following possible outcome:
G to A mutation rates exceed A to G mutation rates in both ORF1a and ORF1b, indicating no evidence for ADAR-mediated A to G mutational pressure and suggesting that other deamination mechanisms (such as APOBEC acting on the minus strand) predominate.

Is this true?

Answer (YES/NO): NO